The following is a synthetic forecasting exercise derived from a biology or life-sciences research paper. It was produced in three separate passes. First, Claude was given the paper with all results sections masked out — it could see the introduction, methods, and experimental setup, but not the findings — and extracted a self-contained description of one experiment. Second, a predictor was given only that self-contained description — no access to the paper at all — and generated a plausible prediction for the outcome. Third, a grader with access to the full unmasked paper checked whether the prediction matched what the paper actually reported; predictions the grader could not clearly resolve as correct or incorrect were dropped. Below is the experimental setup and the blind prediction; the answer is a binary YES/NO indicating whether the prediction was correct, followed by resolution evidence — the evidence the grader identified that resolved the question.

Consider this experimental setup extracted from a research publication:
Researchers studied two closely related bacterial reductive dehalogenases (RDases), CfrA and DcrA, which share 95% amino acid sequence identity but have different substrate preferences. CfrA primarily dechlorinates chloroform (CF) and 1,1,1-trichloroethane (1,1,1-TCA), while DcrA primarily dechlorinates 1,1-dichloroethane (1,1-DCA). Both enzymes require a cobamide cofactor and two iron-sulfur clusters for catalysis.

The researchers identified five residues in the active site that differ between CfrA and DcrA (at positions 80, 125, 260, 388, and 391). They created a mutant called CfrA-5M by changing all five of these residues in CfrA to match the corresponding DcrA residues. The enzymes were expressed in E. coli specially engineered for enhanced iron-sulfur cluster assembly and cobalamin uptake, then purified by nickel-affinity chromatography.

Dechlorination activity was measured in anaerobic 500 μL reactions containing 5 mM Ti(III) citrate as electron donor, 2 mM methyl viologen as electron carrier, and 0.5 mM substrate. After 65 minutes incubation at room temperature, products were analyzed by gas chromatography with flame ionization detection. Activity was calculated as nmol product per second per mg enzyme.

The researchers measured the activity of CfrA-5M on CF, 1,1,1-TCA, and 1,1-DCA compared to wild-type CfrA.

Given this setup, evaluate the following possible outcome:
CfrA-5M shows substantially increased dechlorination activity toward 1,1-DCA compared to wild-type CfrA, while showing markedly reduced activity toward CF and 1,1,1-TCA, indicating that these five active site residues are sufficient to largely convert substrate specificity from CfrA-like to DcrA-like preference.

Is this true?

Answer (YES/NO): NO